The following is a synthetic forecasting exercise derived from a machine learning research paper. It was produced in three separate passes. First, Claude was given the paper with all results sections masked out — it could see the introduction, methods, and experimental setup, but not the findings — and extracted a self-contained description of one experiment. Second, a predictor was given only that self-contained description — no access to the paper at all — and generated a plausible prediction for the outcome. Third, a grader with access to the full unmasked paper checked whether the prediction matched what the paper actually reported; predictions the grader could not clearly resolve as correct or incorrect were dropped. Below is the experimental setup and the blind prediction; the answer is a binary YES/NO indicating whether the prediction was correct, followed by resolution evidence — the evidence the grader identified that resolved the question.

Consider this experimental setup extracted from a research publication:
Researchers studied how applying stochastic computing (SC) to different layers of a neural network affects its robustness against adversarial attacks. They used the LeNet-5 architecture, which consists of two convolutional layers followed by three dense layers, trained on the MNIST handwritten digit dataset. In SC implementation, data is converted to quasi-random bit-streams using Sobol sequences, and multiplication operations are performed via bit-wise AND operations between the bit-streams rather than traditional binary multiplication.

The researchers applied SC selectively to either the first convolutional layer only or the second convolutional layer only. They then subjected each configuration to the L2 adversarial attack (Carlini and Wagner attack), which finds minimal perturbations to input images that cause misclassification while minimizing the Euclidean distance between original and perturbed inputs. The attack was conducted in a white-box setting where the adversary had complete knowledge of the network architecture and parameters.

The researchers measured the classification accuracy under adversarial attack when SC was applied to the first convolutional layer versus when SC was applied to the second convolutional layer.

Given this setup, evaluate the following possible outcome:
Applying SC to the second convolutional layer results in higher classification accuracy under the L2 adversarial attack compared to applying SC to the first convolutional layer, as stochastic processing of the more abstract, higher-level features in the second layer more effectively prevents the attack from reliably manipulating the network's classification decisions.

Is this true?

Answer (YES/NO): NO